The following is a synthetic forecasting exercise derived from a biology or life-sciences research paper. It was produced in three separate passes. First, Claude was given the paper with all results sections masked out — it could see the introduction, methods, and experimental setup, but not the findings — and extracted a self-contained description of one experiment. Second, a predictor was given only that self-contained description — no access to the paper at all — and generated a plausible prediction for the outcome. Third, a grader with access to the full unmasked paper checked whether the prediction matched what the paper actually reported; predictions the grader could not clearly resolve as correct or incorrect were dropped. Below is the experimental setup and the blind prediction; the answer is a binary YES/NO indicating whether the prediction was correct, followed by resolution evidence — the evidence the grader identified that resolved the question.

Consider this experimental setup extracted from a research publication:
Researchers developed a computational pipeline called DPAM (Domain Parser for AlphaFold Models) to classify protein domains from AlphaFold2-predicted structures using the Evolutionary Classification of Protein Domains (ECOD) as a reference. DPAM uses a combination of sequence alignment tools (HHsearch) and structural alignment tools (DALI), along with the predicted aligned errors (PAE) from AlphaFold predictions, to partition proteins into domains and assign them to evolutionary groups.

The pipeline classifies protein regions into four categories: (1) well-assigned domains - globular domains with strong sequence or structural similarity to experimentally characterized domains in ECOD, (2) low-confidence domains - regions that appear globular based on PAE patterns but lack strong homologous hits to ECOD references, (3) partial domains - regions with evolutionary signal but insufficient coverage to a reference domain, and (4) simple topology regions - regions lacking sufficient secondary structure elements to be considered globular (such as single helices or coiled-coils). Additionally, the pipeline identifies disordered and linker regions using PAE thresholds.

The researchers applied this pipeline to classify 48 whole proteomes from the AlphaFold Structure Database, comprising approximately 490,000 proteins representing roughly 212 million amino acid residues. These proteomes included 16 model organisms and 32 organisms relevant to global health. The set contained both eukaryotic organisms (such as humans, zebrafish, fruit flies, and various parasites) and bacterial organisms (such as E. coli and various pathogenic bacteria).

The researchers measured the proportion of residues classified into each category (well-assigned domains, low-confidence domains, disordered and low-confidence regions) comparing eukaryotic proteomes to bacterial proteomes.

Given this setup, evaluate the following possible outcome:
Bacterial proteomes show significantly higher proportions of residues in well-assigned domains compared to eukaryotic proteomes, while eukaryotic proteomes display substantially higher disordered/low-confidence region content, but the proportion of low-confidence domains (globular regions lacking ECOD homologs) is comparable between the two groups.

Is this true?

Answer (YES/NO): NO